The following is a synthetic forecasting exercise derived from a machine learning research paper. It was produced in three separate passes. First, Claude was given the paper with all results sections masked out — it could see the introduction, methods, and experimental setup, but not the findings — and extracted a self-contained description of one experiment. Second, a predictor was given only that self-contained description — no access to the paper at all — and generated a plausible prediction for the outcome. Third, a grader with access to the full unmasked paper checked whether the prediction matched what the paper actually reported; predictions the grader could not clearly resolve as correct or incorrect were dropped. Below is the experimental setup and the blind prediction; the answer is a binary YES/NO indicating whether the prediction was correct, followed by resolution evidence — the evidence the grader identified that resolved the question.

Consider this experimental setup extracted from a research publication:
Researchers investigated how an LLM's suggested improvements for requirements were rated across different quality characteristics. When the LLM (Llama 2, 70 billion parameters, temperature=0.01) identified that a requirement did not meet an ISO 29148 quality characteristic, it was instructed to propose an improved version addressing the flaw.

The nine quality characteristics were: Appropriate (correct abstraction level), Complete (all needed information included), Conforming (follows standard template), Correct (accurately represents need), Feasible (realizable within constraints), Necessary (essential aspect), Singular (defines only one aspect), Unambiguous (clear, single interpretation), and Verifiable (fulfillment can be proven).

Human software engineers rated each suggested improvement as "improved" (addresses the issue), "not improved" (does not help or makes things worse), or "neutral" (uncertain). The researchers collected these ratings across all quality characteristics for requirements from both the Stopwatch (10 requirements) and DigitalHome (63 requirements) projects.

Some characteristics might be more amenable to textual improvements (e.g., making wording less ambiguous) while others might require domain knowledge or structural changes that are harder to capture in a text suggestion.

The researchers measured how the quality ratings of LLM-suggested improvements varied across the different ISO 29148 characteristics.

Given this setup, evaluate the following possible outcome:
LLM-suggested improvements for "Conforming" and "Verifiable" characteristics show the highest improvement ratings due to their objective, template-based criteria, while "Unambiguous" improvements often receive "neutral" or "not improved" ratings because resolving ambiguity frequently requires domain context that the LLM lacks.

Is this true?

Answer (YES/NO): NO